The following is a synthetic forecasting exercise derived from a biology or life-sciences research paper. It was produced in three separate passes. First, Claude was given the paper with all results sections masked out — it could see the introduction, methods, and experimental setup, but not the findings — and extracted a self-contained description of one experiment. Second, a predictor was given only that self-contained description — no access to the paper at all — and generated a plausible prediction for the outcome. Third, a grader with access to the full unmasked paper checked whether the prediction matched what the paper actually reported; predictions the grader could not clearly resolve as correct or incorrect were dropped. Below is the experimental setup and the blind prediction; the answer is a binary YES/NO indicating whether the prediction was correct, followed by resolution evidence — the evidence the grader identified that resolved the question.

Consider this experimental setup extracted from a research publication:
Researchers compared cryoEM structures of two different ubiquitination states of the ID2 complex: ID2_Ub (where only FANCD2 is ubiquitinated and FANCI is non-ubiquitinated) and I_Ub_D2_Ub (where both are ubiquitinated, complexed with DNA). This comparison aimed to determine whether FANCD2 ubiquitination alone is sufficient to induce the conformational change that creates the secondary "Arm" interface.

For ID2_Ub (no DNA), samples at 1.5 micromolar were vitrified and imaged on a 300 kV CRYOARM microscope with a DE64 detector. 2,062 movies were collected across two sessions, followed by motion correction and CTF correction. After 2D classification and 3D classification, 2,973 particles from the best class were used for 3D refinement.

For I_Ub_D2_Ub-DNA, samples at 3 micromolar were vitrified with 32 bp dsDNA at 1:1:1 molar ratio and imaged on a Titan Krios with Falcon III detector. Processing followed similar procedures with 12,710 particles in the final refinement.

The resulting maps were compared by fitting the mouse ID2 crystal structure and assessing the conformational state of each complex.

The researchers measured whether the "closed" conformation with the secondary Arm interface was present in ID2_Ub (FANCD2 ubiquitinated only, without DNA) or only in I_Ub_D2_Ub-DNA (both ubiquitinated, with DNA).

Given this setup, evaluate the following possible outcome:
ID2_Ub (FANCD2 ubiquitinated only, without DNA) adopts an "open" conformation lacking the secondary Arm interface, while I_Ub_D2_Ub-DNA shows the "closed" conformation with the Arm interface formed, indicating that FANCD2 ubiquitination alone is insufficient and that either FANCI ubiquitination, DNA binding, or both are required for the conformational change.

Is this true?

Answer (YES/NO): NO